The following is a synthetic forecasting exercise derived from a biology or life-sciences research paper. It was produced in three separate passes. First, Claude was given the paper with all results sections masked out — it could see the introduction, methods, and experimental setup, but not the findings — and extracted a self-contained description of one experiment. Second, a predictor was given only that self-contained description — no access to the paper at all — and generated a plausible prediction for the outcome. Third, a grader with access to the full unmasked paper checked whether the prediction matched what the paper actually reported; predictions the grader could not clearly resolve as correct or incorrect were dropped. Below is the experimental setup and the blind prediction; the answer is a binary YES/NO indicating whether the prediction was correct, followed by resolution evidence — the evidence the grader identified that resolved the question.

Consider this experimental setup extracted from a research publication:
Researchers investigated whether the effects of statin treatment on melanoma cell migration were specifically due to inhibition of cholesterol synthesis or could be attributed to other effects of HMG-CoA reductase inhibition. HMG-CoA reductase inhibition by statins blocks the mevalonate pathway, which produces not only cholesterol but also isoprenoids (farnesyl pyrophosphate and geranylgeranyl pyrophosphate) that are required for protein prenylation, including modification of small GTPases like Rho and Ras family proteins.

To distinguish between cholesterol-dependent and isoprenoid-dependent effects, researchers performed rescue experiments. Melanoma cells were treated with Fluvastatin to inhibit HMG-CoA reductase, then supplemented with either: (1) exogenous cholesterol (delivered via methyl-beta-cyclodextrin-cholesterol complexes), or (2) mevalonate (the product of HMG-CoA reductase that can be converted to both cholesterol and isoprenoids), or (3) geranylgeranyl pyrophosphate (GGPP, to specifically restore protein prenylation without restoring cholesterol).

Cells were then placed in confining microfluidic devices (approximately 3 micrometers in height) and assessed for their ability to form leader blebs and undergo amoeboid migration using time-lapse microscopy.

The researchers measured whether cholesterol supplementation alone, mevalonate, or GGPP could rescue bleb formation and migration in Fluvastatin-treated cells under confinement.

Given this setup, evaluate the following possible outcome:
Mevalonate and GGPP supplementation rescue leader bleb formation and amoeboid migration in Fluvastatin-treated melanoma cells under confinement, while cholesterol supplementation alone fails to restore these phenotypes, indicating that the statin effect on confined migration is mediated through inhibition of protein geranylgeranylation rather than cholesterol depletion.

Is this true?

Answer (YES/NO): NO